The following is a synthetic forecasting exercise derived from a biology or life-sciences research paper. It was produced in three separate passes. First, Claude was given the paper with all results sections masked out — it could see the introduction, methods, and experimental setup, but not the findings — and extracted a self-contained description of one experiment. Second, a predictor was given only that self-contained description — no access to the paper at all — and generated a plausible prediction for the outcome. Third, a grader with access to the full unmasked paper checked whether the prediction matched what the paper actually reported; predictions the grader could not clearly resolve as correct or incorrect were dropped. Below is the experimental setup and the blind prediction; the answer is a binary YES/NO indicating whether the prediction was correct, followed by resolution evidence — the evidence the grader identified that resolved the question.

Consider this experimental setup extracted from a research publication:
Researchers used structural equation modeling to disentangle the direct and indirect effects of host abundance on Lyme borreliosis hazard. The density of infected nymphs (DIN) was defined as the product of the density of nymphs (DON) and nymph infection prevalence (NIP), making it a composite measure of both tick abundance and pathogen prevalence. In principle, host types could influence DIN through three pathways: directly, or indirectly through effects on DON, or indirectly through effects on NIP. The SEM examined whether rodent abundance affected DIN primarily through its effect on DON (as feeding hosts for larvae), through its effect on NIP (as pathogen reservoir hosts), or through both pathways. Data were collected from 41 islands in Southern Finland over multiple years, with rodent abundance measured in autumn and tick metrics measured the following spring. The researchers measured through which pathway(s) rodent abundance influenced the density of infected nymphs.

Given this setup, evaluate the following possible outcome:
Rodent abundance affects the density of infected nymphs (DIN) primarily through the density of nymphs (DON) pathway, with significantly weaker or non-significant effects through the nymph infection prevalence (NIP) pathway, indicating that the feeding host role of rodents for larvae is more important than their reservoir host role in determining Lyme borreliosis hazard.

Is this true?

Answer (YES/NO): NO